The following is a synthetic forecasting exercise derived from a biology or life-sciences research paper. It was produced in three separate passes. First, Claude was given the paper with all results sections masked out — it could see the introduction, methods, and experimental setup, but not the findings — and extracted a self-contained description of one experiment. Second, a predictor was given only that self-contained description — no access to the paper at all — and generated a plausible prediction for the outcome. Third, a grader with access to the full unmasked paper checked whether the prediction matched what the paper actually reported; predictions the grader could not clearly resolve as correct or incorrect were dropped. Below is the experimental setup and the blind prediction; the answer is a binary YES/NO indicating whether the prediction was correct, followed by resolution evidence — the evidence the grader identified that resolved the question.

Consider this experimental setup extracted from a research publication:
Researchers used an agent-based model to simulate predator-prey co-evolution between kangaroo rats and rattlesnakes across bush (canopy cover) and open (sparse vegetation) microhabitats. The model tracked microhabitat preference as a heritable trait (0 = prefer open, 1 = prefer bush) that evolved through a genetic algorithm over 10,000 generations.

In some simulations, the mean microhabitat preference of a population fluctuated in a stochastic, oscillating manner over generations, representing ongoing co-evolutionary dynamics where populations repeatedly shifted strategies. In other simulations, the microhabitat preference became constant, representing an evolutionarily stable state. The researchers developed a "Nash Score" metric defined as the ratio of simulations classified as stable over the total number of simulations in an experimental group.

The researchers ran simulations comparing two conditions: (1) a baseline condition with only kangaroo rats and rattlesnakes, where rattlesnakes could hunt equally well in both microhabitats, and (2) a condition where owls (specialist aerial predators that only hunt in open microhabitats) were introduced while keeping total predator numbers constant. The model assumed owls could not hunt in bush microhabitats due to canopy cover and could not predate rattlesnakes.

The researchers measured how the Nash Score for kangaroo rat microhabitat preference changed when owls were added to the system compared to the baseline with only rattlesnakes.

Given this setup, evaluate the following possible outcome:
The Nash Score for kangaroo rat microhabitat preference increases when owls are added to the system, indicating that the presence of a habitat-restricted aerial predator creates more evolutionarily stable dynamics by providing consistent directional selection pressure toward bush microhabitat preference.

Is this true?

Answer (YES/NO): YES